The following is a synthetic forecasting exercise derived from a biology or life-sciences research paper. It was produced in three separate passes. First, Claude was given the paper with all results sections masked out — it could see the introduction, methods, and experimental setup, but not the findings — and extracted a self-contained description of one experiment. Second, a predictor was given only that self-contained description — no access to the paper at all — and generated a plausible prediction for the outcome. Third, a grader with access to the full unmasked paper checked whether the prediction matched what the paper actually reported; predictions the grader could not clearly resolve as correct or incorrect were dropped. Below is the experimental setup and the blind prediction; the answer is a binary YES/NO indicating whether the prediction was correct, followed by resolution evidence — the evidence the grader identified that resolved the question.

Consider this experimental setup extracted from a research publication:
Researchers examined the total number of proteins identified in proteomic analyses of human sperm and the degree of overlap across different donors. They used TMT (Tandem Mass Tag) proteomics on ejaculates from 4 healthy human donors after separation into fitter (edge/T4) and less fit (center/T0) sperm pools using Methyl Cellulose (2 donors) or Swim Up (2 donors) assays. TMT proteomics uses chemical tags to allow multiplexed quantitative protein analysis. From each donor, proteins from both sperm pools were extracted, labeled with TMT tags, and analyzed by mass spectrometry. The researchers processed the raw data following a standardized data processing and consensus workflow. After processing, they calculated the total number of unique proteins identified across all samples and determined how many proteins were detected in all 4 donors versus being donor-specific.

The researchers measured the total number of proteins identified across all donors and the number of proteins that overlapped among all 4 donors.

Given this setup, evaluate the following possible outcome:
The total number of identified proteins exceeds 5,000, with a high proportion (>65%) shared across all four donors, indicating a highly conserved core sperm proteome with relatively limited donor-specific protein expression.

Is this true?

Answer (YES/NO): YES